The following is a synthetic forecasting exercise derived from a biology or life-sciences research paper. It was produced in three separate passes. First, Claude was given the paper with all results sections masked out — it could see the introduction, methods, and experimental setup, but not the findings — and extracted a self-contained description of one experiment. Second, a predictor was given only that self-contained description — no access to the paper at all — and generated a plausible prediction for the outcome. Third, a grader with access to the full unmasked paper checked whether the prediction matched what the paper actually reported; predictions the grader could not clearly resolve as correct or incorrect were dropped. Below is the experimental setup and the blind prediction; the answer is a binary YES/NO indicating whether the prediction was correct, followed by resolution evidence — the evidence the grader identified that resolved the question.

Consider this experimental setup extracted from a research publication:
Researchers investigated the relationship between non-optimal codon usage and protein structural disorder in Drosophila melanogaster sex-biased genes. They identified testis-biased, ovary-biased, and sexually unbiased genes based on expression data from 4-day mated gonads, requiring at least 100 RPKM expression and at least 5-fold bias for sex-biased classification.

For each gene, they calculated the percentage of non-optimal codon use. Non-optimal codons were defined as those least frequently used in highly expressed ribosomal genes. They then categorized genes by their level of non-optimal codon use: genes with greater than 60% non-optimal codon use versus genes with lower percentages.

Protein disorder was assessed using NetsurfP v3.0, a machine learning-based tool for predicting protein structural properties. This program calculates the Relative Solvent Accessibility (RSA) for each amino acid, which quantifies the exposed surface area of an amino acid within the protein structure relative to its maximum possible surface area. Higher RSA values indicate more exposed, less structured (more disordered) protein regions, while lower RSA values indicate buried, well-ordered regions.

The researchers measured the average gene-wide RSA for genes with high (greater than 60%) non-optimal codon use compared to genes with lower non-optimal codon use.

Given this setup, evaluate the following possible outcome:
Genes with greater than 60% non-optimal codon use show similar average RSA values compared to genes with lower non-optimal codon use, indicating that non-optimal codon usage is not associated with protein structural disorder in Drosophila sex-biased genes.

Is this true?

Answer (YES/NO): NO